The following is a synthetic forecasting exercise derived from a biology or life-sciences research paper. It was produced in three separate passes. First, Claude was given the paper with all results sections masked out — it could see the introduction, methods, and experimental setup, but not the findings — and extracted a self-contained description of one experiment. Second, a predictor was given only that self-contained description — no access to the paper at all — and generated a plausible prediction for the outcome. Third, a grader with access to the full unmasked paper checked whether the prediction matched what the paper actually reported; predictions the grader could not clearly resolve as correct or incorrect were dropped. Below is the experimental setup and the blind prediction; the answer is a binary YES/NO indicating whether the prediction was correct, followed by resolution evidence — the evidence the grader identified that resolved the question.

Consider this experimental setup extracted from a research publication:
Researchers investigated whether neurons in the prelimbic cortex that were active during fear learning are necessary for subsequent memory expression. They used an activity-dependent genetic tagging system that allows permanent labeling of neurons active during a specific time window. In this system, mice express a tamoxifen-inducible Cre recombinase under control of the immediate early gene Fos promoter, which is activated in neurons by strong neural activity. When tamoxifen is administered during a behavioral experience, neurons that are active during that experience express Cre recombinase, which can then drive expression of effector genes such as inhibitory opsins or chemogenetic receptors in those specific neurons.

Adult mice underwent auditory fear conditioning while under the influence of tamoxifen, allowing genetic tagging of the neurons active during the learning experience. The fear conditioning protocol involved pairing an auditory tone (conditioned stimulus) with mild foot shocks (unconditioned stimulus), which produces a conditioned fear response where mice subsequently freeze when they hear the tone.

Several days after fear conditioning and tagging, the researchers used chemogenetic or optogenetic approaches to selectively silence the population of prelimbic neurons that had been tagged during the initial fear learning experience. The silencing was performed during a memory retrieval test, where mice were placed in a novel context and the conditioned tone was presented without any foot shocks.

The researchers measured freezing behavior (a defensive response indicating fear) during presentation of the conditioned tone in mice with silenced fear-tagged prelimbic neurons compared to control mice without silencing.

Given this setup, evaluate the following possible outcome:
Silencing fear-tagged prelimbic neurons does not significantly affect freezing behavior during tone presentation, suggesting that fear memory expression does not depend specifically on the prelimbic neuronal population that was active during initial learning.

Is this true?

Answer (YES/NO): NO